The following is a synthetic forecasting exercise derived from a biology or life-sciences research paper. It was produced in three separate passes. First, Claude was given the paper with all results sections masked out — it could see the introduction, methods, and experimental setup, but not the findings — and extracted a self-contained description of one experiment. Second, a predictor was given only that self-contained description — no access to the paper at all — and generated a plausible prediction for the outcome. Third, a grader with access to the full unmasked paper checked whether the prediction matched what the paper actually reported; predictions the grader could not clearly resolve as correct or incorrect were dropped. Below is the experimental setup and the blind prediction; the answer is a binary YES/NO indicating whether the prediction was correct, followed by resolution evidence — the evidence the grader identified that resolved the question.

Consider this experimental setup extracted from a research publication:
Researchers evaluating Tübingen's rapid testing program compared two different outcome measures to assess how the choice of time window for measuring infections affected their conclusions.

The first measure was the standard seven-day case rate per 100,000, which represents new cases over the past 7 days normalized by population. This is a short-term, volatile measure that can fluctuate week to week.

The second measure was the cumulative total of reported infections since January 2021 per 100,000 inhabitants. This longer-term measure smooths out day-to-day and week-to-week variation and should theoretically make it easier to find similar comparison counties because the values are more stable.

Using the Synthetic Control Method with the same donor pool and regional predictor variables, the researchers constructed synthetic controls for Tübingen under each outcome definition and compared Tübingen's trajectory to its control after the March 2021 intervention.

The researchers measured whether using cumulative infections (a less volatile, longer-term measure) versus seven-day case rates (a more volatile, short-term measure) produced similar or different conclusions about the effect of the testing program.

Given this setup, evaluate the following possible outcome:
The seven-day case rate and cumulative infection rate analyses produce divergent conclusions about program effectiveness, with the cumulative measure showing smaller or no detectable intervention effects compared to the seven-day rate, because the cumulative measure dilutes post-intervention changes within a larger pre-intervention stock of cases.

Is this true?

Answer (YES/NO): NO